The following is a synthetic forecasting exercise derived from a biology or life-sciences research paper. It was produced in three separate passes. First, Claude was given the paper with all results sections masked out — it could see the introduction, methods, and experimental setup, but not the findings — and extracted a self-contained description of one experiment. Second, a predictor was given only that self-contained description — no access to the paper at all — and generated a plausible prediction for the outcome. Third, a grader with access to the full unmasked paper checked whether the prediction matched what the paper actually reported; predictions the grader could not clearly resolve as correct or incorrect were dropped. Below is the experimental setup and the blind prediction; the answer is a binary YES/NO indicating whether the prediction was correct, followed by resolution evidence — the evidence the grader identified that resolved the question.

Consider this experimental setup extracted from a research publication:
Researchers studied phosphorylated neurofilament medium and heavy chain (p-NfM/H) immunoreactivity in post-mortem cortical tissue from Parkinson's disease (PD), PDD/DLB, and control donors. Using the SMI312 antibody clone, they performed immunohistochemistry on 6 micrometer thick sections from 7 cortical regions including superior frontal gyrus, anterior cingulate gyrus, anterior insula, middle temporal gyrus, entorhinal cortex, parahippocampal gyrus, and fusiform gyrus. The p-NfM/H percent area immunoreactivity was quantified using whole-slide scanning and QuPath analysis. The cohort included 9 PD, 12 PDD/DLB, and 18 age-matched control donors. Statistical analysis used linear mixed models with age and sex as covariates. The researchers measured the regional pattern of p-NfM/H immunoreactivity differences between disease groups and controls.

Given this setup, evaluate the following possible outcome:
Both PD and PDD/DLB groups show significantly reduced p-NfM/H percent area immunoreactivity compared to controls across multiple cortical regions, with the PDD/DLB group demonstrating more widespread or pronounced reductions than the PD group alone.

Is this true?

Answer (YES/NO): NO